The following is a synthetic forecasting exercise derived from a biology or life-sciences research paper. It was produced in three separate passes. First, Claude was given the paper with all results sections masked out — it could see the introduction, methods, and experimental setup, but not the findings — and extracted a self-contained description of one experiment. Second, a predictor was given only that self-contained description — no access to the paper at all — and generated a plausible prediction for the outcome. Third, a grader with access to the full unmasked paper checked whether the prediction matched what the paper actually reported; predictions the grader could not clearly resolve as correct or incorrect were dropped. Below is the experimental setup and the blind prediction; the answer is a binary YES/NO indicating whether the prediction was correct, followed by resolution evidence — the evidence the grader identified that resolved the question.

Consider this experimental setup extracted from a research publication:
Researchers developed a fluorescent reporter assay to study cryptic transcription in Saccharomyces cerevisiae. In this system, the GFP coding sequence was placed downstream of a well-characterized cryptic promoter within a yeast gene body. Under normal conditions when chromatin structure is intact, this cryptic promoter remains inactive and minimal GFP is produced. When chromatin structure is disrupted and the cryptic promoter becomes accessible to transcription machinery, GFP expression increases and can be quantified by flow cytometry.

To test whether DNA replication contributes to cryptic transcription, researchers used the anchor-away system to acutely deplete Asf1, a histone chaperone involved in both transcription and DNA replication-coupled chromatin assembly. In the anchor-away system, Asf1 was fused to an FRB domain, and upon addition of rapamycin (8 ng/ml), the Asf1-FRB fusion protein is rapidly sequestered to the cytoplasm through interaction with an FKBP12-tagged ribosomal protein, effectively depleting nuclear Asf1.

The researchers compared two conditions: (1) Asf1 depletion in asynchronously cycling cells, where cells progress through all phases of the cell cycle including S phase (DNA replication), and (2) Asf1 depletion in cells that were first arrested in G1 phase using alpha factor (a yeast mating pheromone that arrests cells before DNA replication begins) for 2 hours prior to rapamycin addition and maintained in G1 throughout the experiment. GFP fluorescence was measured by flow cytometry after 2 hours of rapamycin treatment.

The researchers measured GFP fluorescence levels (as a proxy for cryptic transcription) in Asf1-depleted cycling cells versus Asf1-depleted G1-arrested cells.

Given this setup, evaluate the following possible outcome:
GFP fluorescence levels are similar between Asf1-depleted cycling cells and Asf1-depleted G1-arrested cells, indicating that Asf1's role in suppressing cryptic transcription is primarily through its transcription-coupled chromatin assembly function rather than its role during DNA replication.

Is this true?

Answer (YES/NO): NO